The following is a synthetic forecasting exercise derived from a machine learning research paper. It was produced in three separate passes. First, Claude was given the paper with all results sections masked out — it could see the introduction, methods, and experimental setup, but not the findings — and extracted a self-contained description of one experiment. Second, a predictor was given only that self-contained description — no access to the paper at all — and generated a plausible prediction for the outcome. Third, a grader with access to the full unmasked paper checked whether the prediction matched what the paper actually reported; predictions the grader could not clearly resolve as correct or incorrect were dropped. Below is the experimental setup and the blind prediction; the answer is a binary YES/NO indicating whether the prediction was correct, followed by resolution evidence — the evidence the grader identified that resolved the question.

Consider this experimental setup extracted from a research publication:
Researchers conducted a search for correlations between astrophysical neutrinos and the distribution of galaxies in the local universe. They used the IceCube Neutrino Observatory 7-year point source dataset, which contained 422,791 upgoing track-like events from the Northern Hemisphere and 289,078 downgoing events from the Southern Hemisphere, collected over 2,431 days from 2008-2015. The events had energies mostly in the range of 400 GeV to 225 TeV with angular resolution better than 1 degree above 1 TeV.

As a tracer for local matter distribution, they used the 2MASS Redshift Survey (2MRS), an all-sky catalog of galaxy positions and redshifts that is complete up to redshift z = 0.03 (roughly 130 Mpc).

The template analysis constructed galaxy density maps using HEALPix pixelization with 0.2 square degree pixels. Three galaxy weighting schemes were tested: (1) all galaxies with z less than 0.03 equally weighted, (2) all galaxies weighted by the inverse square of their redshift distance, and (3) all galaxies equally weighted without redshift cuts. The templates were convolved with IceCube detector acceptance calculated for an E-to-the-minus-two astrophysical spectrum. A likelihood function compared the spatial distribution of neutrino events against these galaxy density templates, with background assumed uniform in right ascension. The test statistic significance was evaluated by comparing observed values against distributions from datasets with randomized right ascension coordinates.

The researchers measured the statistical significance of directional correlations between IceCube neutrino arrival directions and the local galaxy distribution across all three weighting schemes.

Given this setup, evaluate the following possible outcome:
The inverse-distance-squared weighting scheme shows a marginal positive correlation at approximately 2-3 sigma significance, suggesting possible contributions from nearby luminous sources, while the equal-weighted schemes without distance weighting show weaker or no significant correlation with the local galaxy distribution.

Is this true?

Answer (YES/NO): NO